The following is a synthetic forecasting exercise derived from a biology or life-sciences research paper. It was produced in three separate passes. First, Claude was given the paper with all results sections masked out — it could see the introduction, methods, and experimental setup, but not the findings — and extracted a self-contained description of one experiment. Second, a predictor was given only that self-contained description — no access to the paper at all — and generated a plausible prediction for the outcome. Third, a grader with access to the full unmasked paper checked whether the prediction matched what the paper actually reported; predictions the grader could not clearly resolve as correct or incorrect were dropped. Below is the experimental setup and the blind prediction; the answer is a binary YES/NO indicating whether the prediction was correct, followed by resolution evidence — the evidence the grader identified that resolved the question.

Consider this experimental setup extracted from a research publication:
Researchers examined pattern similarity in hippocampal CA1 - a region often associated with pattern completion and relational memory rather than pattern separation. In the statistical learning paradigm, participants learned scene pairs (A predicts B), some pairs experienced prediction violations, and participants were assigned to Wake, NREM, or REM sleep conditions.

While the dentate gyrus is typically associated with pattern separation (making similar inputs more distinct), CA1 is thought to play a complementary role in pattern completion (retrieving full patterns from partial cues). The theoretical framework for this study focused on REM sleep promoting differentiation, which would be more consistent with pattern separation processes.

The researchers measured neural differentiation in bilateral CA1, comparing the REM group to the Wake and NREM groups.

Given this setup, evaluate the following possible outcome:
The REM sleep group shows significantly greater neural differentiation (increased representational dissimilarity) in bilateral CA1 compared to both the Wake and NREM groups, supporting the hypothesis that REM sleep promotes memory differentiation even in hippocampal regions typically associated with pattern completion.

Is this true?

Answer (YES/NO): NO